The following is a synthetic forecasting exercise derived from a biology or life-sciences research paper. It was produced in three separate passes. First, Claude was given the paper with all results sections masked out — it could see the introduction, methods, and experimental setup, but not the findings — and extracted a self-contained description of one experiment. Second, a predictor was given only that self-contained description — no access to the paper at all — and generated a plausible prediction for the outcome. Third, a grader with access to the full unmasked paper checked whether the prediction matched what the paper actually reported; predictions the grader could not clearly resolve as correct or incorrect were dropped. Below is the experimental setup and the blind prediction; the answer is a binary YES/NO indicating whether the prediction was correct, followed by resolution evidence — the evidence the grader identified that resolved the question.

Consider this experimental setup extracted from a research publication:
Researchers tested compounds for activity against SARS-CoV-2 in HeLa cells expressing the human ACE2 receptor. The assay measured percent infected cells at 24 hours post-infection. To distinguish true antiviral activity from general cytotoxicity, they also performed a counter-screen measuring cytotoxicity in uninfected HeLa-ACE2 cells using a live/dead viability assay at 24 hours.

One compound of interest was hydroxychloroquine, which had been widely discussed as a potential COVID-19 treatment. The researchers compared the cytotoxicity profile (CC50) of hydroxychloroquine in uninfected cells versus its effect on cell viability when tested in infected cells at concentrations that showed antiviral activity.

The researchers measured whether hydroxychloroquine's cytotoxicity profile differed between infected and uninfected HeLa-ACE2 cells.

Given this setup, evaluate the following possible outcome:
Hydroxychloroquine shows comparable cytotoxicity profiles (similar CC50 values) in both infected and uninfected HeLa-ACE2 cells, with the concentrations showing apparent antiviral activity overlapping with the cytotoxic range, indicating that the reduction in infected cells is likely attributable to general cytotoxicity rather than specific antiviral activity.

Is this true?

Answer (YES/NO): NO